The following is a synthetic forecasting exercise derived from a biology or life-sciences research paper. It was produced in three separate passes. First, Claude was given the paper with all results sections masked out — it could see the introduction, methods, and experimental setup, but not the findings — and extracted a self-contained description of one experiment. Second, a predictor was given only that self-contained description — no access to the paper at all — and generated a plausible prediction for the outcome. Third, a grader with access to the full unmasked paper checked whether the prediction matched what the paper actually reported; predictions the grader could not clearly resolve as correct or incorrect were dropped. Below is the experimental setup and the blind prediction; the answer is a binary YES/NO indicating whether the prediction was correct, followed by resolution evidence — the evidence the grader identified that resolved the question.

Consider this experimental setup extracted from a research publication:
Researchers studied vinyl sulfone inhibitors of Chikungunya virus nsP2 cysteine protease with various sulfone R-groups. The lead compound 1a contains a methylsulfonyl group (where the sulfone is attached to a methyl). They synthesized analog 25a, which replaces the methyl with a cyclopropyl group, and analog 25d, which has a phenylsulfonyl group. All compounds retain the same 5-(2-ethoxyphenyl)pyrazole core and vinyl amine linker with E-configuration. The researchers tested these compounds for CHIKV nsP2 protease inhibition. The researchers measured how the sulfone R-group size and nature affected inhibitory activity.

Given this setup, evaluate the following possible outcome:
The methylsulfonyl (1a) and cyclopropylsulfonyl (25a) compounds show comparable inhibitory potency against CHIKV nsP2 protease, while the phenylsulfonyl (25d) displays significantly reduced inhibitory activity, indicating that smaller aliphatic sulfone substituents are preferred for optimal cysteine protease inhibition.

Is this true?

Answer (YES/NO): NO